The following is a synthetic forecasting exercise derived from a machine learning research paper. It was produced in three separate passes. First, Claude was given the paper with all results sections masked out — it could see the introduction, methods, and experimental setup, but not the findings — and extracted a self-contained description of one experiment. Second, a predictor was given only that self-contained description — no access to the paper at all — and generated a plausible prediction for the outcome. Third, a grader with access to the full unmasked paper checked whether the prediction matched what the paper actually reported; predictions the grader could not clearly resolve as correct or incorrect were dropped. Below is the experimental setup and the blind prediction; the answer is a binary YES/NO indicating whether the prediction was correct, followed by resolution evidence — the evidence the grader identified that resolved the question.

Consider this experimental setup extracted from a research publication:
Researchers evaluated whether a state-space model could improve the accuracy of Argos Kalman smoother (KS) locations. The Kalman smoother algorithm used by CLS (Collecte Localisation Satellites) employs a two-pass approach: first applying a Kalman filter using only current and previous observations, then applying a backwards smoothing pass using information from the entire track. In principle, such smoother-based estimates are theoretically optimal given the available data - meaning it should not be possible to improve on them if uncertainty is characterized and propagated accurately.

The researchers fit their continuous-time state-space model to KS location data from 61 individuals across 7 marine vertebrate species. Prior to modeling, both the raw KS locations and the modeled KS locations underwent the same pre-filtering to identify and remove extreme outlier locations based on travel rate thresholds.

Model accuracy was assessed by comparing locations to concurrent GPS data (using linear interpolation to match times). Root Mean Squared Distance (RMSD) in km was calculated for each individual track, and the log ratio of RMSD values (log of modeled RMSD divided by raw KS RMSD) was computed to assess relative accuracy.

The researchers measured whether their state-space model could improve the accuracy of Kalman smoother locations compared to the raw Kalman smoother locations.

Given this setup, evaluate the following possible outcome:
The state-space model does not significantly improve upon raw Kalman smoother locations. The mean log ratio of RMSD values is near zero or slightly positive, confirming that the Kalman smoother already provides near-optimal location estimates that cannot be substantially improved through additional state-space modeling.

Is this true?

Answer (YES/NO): NO